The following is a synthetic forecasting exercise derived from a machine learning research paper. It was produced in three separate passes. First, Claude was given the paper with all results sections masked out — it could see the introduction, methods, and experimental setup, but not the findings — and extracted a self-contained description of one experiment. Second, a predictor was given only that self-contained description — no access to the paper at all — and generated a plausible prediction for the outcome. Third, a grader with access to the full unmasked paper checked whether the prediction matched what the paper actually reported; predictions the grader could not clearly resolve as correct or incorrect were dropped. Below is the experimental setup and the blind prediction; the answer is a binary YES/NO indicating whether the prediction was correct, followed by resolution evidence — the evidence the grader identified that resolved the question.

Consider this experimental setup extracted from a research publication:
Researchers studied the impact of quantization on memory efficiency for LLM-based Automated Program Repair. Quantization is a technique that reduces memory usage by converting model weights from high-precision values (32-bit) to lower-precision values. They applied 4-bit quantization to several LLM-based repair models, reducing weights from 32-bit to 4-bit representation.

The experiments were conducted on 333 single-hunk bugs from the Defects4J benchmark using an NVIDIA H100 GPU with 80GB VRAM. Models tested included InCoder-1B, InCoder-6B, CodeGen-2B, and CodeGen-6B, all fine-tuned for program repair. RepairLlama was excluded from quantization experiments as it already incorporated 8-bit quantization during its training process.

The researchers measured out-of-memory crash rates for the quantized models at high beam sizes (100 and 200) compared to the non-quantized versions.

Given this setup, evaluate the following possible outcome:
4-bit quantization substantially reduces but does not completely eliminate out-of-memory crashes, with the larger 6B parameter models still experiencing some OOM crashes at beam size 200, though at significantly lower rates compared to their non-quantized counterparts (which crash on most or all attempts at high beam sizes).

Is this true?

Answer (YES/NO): YES